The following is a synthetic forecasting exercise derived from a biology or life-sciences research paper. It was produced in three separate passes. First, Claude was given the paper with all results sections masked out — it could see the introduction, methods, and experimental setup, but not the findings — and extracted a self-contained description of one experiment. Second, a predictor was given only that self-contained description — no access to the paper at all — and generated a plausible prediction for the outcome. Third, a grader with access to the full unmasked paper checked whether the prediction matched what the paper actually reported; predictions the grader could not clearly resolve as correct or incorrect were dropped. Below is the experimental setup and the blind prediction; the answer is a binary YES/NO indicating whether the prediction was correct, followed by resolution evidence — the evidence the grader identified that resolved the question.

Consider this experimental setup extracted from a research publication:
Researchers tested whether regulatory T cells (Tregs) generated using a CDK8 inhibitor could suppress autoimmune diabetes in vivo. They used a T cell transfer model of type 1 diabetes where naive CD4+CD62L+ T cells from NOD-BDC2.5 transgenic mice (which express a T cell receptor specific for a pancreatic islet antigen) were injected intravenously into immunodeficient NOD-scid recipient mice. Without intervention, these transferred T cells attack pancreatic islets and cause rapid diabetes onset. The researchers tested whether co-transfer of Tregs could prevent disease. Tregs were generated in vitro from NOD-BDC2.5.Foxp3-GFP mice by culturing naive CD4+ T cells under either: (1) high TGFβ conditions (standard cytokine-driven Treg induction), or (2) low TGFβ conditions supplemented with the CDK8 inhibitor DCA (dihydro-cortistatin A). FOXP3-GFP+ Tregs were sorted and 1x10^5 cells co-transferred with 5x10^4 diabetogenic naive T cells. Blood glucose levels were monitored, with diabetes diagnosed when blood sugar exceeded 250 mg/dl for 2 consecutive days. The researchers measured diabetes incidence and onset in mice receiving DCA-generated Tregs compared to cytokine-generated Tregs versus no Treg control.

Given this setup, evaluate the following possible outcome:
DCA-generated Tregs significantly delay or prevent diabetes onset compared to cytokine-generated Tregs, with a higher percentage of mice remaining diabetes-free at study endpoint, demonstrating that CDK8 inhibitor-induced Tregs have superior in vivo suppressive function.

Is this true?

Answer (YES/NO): NO